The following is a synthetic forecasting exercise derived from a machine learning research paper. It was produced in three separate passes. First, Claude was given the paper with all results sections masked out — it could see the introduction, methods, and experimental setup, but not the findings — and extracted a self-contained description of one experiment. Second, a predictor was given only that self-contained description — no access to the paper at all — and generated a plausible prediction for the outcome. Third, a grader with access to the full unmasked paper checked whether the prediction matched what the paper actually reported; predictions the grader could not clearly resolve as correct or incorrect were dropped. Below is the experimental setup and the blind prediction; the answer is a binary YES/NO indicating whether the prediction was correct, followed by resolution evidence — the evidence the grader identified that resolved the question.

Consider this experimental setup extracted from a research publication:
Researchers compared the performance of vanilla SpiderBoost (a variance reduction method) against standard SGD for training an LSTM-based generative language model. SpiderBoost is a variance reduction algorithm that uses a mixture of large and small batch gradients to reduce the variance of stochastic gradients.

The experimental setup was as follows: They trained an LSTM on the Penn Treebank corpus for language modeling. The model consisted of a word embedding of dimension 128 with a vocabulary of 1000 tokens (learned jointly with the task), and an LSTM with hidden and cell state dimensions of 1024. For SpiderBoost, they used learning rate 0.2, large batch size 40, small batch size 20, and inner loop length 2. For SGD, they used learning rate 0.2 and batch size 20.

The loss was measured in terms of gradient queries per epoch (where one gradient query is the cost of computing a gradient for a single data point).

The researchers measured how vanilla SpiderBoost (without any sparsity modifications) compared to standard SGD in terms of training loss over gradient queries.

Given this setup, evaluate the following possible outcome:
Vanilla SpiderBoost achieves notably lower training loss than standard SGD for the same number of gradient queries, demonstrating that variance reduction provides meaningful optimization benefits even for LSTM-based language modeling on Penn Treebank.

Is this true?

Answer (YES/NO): NO